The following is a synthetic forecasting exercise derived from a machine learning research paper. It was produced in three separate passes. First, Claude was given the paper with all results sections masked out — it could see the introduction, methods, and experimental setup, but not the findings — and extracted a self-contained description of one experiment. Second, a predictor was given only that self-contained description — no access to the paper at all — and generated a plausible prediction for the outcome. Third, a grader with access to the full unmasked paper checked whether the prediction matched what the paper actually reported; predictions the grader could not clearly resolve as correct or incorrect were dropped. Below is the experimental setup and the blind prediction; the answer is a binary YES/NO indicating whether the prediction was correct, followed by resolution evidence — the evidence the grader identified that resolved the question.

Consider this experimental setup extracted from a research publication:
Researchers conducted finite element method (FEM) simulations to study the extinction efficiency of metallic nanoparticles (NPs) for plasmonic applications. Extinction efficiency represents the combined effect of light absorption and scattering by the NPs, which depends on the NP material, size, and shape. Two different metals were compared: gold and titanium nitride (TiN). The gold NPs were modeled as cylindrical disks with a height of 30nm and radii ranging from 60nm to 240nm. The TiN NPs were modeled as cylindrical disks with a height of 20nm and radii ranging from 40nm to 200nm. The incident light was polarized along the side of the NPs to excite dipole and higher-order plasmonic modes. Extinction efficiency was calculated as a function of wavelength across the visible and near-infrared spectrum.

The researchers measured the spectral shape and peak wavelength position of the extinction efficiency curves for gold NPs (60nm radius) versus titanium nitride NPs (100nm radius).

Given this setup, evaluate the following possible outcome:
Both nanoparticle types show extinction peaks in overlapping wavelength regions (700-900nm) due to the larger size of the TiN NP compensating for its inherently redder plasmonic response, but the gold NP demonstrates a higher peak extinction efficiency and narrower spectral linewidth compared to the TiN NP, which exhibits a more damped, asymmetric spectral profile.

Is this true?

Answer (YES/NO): NO